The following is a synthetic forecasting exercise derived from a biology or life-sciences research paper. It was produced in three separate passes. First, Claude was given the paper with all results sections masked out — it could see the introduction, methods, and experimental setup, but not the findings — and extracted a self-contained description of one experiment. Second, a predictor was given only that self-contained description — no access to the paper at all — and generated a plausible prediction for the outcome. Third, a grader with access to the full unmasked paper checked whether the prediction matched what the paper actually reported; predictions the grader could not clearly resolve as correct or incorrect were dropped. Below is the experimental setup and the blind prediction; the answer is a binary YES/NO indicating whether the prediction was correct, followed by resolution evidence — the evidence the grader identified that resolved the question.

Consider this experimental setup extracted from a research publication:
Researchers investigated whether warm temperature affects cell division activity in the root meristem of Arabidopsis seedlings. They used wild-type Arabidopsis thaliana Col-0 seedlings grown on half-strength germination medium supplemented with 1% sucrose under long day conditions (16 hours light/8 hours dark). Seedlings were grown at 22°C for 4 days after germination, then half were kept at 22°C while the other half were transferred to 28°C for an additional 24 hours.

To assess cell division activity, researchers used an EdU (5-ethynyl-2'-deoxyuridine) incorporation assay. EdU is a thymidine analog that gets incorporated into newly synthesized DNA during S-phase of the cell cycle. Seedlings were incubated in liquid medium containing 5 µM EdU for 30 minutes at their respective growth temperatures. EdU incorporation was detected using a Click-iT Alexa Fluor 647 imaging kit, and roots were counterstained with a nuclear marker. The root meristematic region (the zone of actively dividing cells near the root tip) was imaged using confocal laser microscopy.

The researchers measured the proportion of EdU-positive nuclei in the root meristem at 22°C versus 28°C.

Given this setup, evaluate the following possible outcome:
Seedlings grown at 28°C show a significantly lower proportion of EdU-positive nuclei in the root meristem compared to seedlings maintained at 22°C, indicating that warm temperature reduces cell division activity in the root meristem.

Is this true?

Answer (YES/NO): NO